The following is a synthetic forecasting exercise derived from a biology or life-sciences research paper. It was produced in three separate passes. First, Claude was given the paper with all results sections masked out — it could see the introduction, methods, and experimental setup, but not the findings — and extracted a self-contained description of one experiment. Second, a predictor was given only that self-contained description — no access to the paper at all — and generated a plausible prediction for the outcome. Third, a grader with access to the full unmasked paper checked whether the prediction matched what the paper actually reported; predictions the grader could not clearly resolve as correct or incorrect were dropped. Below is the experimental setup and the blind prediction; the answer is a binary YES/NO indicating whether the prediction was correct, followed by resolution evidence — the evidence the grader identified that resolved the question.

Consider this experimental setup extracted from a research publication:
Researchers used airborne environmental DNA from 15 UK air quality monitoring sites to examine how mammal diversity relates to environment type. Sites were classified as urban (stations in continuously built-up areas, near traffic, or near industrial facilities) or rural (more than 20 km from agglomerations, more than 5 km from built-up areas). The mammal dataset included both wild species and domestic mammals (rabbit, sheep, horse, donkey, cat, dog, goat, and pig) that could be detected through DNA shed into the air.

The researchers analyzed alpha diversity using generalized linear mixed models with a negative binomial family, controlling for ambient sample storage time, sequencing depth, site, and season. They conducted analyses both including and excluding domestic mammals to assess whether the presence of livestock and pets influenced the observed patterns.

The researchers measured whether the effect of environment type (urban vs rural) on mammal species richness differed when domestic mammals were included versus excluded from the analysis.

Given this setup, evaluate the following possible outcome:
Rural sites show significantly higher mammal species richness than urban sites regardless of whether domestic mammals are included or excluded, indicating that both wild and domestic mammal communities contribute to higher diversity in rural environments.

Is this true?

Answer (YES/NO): NO